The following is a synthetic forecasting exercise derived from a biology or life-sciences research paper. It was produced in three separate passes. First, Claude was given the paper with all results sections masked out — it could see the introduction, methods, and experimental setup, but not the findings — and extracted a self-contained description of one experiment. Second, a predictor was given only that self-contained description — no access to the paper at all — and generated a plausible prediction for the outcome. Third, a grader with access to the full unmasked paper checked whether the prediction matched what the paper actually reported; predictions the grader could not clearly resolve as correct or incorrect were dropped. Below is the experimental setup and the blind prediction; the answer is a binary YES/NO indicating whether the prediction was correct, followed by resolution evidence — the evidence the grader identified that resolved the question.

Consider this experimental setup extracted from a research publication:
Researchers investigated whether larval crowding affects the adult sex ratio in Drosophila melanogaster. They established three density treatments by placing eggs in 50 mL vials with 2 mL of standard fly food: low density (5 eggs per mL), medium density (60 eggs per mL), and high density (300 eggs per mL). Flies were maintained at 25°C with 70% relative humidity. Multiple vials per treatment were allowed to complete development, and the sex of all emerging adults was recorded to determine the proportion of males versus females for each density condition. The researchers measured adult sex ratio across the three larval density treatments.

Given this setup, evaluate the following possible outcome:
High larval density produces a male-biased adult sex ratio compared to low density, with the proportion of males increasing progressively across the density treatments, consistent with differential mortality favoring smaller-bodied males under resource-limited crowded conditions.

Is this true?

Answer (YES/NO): NO